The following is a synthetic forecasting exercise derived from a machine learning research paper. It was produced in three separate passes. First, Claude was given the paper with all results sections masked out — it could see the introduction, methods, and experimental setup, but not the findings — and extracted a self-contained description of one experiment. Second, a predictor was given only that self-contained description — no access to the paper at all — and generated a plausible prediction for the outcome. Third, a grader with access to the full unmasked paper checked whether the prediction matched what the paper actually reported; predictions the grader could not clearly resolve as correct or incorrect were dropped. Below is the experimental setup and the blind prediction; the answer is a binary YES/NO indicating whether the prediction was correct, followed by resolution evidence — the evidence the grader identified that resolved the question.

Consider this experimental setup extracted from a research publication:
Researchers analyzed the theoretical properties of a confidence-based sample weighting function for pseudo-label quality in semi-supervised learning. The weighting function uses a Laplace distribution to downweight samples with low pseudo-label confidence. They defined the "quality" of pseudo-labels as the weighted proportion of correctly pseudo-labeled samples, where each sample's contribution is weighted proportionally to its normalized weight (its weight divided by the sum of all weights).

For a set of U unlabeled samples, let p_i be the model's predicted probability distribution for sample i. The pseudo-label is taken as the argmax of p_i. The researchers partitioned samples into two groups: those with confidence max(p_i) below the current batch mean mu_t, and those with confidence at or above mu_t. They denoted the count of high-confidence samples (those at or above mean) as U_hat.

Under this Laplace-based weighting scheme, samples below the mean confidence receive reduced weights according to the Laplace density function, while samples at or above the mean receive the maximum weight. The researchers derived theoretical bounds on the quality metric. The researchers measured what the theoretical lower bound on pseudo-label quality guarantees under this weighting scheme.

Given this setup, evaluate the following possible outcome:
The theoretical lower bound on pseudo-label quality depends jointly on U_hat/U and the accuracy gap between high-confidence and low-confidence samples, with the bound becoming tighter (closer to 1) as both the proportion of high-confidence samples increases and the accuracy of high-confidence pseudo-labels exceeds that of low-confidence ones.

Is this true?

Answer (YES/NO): NO